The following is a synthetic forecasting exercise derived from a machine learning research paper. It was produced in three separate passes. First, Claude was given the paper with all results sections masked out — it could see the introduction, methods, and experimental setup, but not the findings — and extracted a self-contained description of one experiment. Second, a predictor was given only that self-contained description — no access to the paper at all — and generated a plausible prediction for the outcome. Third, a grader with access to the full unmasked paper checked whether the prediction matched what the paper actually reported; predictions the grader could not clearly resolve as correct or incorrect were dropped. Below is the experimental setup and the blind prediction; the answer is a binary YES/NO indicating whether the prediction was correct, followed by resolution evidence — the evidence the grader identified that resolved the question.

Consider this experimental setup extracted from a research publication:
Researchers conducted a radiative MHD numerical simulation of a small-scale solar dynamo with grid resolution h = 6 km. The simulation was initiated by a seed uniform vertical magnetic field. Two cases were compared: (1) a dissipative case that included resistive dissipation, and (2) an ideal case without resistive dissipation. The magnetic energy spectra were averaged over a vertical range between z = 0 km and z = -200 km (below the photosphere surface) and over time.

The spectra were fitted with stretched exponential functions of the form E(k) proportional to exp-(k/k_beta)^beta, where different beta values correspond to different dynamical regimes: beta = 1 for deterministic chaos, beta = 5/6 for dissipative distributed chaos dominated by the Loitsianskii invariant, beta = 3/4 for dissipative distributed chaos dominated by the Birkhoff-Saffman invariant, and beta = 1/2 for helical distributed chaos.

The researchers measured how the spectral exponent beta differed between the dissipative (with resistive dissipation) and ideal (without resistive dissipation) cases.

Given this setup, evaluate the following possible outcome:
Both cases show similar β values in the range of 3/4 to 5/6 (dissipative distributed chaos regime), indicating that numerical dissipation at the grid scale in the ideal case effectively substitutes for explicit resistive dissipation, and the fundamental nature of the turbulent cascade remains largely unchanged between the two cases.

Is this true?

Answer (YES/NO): NO